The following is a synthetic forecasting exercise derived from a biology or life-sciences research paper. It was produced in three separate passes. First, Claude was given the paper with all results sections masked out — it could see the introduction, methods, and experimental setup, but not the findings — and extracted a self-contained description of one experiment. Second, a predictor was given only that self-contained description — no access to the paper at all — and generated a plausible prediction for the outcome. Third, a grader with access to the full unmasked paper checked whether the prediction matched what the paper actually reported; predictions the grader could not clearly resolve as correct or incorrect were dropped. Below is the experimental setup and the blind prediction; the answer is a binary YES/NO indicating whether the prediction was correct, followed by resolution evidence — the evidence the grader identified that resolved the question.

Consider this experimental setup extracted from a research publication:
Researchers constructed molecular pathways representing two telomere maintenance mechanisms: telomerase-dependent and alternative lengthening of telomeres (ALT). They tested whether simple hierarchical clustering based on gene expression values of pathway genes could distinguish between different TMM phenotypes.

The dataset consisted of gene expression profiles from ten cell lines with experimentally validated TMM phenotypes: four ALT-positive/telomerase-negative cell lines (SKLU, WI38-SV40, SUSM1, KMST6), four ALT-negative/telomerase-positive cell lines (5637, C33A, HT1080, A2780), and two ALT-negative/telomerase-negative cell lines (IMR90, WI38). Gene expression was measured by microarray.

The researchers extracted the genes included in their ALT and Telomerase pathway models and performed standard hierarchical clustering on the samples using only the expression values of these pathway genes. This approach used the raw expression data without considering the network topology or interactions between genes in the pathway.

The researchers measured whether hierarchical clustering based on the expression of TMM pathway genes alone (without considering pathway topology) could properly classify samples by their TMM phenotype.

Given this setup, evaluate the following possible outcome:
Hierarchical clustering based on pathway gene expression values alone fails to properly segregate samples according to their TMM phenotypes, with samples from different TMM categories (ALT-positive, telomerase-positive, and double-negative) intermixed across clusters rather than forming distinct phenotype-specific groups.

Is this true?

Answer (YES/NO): YES